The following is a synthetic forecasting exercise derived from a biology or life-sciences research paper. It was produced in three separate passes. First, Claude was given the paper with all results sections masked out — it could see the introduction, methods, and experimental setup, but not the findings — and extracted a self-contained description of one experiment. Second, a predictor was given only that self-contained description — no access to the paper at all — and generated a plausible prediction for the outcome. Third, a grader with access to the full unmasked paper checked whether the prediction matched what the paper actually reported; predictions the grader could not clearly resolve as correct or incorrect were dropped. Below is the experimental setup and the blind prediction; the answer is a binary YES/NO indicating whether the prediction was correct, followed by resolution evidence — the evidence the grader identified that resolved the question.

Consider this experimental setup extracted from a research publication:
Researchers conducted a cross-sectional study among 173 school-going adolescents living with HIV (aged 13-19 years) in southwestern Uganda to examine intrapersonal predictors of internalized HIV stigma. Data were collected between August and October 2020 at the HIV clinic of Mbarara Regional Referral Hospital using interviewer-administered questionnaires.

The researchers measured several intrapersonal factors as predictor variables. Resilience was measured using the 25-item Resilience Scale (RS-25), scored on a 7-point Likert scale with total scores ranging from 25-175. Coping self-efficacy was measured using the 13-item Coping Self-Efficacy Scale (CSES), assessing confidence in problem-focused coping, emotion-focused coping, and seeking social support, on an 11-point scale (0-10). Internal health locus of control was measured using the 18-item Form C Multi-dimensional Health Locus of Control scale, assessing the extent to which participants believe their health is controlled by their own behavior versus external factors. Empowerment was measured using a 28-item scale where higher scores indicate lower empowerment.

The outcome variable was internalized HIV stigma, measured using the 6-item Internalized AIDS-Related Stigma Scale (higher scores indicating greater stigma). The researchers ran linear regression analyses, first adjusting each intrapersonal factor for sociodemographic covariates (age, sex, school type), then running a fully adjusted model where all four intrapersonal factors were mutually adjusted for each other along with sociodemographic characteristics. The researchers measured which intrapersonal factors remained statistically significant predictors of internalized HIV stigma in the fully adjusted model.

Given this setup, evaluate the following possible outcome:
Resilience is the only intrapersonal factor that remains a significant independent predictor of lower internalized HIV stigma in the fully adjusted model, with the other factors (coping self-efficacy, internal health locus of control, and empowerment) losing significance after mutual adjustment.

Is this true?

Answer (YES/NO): NO